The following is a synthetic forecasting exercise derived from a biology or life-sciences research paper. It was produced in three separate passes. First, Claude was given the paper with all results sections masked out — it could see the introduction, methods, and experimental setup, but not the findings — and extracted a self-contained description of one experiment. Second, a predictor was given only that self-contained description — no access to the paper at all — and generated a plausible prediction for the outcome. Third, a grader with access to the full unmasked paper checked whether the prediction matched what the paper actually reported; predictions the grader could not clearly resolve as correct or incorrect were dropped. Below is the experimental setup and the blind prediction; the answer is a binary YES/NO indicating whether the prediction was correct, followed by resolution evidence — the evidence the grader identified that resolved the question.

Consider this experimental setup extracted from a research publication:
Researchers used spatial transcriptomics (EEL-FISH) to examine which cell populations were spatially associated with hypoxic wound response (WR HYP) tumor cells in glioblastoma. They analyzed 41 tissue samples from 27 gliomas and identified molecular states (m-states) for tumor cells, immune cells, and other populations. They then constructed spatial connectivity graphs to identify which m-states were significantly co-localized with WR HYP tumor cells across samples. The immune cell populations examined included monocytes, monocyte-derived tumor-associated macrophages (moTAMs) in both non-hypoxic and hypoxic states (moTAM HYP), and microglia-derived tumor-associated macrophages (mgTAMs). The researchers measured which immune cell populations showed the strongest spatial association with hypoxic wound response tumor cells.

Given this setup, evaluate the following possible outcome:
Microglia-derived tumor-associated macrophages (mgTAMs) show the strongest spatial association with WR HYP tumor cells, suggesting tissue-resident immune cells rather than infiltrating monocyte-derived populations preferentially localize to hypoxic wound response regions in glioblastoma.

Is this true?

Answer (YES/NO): NO